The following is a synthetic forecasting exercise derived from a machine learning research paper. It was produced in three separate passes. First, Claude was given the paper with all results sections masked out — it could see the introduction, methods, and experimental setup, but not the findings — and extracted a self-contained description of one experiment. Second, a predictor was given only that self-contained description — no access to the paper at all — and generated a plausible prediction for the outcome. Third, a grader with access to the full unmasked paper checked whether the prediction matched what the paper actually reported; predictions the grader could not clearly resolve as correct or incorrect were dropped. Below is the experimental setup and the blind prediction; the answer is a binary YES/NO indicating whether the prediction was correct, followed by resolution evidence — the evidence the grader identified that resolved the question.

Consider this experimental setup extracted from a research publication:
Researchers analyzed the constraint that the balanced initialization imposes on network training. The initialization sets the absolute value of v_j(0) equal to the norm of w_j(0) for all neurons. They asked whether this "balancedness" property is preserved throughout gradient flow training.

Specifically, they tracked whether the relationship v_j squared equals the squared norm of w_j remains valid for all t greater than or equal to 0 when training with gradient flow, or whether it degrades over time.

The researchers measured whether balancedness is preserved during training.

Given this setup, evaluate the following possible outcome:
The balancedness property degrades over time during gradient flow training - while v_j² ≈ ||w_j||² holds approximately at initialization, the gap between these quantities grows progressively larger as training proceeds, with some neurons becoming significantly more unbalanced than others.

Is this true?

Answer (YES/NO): NO